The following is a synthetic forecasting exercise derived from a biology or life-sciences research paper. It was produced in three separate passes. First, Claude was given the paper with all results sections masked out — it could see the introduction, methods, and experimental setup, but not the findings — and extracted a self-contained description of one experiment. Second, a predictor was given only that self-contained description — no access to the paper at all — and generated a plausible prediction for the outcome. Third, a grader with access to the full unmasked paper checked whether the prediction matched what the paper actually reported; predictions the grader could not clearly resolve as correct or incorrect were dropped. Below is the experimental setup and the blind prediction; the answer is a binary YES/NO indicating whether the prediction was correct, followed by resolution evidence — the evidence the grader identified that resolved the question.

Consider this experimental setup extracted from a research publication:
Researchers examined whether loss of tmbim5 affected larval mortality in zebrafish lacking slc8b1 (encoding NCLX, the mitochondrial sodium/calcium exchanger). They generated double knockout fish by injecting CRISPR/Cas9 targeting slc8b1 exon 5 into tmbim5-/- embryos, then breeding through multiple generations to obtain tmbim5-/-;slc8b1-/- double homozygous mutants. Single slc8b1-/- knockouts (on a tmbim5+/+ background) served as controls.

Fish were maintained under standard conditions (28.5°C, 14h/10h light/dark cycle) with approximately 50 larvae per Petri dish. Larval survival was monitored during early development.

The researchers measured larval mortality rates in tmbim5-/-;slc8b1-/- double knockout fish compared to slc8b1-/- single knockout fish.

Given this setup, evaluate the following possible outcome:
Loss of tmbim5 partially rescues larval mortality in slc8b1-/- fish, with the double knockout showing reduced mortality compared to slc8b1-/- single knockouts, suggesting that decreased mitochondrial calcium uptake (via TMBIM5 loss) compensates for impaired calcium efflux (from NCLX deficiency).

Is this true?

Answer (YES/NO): YES